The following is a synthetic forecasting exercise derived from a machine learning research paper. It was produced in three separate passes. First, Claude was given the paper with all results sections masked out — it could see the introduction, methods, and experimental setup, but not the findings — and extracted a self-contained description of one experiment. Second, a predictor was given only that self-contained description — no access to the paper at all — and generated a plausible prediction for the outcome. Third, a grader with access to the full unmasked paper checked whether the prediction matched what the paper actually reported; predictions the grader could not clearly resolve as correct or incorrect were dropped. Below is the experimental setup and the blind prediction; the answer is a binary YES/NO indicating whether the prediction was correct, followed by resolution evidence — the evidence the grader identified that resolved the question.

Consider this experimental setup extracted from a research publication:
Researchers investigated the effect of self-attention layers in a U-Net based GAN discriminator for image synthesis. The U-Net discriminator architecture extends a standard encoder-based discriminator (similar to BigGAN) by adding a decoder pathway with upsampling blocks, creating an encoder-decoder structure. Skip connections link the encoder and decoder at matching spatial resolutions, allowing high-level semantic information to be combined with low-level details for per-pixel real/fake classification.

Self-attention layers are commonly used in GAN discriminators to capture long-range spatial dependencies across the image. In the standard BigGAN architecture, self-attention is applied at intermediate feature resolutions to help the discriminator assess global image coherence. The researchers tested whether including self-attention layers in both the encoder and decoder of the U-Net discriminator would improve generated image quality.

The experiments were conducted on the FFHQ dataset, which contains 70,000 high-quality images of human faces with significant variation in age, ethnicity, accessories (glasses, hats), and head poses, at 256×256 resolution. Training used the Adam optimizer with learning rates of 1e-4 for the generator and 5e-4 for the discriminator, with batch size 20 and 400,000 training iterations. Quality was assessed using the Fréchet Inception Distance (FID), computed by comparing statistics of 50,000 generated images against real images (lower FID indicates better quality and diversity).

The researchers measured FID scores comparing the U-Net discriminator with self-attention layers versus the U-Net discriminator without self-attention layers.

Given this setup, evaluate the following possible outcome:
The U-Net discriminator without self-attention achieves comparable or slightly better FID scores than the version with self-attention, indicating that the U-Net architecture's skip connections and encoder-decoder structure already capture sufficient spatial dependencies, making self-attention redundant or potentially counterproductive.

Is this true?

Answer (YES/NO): YES